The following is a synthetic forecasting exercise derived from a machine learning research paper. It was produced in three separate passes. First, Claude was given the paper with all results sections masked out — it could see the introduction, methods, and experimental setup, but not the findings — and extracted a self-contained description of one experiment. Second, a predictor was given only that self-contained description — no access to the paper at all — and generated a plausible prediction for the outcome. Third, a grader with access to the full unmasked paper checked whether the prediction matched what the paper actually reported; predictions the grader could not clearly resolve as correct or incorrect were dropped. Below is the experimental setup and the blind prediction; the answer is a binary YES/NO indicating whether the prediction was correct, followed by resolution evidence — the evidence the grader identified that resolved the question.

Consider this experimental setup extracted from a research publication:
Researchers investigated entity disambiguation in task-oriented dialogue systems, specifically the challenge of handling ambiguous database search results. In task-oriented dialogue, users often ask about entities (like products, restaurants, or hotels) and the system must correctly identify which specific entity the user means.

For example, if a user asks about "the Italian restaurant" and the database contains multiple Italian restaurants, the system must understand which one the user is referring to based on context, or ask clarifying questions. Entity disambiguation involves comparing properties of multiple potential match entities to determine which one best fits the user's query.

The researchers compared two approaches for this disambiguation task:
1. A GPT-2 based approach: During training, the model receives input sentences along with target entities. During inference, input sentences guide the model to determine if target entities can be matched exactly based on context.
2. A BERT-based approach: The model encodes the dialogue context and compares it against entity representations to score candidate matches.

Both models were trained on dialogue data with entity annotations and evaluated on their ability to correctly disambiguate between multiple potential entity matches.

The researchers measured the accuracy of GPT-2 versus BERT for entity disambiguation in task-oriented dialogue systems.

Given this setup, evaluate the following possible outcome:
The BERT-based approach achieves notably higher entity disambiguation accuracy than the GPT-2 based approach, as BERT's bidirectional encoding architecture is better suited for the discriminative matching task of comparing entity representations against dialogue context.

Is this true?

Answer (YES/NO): NO